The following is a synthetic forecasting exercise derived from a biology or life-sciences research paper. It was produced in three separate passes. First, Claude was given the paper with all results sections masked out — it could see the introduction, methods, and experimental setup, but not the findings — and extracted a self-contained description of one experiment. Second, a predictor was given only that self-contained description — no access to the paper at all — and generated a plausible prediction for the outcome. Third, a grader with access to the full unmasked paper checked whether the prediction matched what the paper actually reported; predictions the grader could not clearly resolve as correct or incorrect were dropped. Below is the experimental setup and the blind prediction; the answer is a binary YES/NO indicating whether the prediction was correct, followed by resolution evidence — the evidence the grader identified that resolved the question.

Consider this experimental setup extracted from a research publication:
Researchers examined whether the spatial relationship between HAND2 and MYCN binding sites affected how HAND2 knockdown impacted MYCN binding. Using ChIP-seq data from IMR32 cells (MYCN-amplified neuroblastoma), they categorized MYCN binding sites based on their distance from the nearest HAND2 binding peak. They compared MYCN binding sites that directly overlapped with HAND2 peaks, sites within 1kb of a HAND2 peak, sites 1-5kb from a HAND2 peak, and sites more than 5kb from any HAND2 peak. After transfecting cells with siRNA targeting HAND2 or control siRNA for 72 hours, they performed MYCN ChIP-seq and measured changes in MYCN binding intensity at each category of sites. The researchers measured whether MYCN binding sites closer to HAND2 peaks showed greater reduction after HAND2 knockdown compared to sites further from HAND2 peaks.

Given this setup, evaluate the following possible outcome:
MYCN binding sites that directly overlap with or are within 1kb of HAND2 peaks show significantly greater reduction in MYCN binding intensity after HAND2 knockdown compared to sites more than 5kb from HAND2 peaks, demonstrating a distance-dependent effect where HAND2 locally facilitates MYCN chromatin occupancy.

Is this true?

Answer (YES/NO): YES